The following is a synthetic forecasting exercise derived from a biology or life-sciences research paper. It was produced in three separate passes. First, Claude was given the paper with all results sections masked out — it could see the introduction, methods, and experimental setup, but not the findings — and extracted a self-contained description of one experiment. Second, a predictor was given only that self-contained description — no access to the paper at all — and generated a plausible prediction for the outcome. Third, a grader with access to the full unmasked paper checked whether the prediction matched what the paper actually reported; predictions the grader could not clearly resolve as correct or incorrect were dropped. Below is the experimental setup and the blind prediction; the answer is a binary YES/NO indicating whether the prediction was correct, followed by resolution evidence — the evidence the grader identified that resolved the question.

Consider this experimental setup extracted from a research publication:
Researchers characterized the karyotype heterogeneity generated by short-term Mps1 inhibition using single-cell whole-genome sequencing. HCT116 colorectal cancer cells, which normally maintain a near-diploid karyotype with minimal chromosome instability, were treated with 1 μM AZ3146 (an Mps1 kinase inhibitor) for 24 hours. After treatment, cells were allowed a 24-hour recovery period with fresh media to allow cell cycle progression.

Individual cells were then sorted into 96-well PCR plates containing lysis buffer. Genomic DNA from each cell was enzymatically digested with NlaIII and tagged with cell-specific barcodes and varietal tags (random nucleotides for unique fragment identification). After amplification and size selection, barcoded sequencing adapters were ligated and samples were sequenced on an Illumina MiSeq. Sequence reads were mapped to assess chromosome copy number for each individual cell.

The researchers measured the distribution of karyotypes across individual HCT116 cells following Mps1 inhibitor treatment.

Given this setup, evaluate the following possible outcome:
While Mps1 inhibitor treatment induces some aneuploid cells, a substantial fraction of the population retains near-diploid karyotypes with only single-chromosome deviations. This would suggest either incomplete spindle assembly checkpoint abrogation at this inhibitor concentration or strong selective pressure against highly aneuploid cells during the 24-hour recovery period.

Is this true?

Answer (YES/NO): NO